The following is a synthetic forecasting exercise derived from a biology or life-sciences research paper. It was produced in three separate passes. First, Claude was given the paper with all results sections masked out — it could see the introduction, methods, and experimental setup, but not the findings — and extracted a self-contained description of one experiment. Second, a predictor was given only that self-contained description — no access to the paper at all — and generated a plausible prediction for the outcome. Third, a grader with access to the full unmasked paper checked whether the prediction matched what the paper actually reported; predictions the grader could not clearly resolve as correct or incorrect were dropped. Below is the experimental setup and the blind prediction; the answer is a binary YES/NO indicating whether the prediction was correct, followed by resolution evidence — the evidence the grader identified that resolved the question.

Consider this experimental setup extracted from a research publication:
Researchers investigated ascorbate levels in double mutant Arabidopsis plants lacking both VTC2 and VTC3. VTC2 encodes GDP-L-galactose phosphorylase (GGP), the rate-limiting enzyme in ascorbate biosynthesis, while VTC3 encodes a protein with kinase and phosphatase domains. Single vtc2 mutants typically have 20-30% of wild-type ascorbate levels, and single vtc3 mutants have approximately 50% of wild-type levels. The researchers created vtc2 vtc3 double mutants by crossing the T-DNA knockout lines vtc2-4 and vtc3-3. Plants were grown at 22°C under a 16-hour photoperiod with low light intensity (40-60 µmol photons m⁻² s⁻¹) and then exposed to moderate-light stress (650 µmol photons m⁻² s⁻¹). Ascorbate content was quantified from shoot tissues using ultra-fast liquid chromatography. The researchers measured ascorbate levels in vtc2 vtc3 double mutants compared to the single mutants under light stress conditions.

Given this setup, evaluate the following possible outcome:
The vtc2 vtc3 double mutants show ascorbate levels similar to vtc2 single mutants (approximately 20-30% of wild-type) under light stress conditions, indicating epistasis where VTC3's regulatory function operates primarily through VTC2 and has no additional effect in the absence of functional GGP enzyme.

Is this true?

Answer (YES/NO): NO